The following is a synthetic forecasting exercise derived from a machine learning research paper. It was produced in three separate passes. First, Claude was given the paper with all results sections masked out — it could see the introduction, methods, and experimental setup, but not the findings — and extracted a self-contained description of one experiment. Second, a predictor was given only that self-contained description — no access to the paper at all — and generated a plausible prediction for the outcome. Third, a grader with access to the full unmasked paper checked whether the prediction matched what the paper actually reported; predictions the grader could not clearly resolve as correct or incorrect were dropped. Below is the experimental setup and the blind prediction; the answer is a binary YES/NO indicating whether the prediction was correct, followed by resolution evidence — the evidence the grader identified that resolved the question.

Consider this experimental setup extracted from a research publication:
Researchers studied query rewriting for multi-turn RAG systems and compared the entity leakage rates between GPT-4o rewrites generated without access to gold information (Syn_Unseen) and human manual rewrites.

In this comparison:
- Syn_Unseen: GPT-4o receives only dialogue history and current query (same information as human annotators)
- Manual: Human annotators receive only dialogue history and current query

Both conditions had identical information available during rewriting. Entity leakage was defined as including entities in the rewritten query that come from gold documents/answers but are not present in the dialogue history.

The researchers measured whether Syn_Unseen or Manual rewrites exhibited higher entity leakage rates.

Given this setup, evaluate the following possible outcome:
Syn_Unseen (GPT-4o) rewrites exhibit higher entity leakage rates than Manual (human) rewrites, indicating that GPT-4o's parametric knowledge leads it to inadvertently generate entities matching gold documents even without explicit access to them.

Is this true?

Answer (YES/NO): YES